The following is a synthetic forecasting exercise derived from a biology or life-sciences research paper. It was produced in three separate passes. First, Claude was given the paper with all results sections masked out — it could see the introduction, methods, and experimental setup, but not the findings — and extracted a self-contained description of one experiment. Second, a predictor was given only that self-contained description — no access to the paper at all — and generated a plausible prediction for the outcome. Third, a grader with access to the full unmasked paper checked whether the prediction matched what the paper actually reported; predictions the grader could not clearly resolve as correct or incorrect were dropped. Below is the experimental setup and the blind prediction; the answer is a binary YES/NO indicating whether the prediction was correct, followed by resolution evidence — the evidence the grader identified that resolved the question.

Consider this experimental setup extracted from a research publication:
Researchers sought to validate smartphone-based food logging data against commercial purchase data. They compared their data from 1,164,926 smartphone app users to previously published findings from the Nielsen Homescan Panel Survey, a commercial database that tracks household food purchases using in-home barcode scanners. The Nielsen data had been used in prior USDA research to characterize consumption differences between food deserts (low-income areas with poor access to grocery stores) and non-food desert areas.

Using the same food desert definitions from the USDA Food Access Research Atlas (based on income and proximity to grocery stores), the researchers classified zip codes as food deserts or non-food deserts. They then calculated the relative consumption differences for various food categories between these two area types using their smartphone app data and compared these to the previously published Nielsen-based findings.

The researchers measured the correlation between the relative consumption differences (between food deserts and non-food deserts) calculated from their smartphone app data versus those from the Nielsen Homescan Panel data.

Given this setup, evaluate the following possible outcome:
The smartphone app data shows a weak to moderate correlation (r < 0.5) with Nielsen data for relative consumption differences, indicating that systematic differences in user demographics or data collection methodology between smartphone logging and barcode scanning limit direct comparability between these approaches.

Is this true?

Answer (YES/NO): NO